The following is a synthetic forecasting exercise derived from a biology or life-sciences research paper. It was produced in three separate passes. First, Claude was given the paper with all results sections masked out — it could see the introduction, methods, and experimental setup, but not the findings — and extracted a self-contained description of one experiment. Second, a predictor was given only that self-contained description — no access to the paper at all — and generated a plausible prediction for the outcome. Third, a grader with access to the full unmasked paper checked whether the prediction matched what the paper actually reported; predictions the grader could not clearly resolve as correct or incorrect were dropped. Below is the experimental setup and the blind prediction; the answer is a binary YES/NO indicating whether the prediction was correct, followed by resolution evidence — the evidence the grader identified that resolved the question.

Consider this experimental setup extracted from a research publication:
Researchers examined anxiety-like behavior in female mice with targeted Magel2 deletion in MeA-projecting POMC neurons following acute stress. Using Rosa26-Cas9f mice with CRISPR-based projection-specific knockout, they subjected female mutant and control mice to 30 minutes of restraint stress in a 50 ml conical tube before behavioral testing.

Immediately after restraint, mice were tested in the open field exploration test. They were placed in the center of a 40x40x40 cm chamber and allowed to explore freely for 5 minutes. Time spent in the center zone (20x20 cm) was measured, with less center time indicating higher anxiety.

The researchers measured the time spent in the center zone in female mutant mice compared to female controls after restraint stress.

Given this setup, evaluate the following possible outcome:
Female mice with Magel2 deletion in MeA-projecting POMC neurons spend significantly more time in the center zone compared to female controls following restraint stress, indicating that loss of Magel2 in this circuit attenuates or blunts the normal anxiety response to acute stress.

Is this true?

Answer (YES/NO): NO